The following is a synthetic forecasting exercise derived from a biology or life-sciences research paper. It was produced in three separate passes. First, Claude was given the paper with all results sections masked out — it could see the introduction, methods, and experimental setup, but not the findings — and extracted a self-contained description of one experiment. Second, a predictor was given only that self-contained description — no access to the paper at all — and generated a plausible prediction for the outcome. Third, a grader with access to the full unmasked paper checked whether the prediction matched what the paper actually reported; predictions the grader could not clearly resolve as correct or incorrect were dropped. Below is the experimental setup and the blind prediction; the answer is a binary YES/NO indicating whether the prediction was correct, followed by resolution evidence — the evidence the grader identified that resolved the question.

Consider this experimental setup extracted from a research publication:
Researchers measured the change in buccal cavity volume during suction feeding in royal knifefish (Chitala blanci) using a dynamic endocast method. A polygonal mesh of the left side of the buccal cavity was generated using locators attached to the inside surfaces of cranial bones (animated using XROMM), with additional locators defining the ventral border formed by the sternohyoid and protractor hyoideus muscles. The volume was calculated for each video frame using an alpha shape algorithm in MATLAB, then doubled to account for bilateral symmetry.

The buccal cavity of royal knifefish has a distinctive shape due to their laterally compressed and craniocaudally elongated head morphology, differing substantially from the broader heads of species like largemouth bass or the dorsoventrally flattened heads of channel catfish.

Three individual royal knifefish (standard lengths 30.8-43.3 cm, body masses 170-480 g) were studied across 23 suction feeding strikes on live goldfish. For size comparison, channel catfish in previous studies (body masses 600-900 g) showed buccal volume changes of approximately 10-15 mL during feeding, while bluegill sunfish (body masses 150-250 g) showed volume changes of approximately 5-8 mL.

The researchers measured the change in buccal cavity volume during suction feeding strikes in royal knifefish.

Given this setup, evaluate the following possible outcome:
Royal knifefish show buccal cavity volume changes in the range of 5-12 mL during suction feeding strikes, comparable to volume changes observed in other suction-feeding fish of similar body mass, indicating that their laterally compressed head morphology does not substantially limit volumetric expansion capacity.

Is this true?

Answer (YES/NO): NO